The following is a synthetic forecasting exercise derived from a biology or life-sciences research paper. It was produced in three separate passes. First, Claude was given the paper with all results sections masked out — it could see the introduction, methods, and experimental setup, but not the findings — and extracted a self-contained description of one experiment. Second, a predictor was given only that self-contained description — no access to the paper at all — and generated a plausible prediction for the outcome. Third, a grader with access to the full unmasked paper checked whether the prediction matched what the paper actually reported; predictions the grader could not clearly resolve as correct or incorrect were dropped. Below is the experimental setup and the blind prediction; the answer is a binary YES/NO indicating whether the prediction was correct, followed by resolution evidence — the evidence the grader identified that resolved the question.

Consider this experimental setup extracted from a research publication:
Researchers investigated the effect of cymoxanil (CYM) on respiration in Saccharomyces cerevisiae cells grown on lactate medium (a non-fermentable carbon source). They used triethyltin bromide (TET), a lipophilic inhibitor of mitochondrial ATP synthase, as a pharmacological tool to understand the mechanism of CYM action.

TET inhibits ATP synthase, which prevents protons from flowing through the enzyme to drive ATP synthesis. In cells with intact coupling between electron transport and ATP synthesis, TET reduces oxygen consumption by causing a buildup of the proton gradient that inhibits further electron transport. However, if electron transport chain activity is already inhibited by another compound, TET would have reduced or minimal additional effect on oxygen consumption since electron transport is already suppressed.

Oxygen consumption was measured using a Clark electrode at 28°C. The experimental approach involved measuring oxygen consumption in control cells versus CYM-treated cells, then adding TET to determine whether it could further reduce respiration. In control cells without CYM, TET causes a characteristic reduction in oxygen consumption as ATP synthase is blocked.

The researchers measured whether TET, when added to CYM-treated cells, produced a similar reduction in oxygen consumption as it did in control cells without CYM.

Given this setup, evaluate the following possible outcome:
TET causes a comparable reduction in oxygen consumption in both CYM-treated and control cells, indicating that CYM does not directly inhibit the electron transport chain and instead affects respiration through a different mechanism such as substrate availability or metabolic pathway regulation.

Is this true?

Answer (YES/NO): NO